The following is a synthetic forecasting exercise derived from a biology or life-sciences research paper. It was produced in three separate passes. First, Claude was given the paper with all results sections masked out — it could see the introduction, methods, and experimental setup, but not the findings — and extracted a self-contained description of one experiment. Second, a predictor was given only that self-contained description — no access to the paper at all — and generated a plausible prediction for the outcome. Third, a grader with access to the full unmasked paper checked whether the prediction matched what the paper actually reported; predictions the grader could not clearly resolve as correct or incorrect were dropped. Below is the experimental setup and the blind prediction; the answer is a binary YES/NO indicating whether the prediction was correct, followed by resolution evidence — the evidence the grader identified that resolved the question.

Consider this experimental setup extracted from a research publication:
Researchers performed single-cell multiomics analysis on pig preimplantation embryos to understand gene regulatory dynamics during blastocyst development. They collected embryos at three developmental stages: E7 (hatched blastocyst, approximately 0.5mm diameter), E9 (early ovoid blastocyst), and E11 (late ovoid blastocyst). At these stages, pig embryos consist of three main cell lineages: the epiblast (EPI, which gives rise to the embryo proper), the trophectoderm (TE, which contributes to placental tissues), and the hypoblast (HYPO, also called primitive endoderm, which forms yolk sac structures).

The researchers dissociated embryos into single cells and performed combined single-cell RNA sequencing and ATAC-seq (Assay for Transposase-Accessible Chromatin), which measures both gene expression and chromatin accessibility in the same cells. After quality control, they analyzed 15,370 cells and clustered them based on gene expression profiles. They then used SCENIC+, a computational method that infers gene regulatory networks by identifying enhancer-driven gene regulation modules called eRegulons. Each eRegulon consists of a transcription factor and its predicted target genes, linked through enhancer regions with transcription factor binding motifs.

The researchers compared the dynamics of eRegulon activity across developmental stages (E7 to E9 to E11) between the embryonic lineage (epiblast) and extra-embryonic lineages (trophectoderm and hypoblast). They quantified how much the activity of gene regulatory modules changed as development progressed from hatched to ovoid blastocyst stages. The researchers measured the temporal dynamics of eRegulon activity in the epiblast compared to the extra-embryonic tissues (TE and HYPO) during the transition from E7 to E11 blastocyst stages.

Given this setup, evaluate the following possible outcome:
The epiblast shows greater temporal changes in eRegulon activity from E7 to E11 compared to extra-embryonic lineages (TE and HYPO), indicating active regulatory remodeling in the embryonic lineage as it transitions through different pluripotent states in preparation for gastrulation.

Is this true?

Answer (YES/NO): NO